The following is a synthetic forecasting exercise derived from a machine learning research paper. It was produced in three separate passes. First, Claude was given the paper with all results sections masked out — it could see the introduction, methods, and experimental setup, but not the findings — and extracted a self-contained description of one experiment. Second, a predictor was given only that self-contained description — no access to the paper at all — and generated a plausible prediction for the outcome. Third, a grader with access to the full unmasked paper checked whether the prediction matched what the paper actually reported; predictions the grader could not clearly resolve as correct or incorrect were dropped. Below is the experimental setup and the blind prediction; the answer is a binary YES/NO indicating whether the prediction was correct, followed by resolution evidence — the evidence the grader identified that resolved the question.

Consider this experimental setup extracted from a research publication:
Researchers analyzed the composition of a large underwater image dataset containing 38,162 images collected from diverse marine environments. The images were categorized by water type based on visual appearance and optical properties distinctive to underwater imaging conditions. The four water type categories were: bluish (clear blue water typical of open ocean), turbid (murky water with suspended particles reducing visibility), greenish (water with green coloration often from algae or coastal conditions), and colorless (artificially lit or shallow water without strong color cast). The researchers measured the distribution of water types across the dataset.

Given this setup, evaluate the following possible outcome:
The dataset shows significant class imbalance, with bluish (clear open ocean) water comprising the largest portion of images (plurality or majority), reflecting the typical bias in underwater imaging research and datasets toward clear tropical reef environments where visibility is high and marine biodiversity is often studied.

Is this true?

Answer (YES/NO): YES